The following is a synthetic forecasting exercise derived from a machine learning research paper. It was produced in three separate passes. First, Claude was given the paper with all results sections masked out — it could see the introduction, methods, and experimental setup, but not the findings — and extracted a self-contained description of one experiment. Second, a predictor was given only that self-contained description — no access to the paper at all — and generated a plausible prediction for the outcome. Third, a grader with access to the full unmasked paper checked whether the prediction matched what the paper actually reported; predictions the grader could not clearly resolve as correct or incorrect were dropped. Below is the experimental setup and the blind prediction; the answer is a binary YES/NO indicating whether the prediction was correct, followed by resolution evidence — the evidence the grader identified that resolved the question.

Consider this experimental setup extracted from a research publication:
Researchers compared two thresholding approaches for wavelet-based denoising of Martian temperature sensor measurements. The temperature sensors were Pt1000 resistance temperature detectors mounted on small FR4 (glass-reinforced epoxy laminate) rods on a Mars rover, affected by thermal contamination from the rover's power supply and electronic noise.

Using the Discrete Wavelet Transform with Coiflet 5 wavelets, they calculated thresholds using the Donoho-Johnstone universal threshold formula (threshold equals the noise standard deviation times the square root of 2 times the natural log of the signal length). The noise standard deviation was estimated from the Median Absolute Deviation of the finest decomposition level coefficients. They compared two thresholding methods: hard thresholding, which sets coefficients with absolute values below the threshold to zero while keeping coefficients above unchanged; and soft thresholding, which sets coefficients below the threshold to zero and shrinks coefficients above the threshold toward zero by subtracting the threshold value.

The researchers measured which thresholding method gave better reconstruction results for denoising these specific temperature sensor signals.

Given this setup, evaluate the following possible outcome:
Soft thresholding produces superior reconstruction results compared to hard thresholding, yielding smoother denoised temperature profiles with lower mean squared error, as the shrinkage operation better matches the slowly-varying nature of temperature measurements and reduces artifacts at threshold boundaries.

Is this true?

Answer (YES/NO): NO